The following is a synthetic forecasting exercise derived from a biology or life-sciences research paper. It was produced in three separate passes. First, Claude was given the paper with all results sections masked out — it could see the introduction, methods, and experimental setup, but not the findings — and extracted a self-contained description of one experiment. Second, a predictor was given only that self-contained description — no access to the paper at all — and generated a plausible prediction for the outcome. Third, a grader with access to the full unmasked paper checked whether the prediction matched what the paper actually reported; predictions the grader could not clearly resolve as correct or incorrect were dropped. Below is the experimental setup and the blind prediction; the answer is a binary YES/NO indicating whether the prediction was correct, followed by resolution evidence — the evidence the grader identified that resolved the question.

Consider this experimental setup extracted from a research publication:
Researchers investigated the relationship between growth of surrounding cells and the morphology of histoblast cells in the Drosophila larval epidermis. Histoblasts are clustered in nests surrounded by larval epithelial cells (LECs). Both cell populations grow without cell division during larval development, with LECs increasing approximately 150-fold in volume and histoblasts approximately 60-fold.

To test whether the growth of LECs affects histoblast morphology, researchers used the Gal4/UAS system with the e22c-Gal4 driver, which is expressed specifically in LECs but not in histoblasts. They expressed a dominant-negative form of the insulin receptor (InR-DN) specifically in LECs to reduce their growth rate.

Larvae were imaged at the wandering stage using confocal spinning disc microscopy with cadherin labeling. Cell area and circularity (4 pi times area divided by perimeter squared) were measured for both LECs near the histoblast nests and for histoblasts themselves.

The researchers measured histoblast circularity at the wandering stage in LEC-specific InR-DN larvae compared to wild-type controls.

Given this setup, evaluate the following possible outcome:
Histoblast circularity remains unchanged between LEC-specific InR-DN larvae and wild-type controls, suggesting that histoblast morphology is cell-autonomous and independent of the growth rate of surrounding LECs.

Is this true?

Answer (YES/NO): NO